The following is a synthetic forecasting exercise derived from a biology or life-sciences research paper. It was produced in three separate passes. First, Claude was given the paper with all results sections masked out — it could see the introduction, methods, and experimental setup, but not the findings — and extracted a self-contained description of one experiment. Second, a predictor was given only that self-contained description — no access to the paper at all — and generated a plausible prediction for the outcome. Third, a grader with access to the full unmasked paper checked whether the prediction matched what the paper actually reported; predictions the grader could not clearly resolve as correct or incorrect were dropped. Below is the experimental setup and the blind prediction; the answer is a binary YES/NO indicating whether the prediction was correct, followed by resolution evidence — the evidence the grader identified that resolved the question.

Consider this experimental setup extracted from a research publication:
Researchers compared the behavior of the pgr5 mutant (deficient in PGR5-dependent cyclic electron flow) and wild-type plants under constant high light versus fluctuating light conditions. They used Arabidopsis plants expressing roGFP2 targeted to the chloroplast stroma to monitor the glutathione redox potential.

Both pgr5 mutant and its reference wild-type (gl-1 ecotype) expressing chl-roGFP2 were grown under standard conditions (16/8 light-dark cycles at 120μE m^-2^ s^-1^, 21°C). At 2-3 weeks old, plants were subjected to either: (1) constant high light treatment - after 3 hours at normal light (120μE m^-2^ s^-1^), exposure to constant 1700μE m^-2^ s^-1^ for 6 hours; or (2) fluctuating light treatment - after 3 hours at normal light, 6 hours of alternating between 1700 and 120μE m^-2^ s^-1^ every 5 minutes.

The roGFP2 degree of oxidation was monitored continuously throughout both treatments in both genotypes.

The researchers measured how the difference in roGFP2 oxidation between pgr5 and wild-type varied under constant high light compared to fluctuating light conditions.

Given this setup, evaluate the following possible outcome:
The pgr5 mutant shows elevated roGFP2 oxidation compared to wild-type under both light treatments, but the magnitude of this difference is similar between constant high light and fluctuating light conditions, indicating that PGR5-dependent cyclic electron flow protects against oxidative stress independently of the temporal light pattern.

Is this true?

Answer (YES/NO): NO